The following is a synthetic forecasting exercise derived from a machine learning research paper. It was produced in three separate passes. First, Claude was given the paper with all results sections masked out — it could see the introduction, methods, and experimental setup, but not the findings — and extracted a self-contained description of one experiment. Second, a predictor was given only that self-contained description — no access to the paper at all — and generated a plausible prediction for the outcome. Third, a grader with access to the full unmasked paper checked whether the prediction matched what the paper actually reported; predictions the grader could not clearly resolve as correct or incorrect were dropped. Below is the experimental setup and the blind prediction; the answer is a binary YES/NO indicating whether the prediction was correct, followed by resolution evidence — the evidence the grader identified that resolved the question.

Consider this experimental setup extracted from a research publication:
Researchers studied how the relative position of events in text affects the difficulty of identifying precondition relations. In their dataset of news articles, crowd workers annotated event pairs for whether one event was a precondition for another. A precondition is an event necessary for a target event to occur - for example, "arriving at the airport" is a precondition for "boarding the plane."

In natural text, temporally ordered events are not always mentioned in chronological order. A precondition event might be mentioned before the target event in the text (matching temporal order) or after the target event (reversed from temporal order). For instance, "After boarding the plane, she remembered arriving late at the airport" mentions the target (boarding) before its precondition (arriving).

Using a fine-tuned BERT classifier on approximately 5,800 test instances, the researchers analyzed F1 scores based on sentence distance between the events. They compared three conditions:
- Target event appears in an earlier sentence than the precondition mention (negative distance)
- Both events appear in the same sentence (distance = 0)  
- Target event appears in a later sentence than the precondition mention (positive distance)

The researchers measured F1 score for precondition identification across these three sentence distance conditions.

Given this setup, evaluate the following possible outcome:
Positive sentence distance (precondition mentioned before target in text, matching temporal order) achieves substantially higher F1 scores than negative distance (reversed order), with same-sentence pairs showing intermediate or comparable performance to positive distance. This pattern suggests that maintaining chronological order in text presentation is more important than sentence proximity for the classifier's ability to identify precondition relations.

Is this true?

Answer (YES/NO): NO